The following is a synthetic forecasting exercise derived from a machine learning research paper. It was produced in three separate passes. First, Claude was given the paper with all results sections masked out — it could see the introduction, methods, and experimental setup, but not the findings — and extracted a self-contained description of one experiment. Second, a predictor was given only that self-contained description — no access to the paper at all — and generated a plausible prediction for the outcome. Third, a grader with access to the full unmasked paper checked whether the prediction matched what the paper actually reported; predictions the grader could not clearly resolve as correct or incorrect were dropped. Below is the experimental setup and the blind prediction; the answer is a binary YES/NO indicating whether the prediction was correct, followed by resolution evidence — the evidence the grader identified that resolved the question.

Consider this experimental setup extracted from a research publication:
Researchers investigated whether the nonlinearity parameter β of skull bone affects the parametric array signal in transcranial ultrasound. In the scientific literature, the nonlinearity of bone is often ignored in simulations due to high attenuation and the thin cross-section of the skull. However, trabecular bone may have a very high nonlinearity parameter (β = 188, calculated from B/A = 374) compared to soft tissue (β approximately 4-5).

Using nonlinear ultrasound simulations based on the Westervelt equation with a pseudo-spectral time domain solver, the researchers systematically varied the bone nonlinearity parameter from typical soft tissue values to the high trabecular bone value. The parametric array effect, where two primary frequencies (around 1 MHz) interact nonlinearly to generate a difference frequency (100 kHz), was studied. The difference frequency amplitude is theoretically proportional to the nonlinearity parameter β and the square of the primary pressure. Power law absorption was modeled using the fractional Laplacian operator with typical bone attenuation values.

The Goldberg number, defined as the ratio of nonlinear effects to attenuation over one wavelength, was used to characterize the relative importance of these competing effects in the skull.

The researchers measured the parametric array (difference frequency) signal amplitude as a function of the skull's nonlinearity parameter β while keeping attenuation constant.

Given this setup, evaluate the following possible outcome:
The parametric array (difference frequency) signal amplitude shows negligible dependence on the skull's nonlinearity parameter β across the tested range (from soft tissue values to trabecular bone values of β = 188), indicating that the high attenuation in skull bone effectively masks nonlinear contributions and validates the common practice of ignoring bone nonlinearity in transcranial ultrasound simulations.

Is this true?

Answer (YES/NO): NO